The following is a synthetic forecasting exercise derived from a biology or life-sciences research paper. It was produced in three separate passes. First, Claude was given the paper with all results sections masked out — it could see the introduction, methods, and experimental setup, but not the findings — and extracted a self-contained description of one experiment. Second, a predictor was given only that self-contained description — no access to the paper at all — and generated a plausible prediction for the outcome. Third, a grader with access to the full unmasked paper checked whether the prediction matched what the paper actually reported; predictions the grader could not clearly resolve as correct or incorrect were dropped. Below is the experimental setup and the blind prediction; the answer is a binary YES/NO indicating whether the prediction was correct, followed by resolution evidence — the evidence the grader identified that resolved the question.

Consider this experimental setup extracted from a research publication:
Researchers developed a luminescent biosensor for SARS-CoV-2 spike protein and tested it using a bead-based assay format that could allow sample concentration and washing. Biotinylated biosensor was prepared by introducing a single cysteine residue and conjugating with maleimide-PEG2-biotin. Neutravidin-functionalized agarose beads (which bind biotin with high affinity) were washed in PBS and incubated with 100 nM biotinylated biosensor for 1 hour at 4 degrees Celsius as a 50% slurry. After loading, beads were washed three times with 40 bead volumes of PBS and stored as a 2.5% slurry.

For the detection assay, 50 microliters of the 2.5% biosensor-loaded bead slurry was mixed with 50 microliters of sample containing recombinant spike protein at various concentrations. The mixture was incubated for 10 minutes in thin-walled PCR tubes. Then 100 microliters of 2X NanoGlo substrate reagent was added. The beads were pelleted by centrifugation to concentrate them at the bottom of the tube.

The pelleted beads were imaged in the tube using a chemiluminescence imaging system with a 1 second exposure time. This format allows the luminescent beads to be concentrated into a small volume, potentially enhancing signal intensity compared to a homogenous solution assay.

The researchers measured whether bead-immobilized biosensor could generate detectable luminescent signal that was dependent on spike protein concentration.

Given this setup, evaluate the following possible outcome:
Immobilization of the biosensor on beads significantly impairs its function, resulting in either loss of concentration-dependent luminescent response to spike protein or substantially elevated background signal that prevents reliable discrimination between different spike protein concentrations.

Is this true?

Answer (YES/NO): NO